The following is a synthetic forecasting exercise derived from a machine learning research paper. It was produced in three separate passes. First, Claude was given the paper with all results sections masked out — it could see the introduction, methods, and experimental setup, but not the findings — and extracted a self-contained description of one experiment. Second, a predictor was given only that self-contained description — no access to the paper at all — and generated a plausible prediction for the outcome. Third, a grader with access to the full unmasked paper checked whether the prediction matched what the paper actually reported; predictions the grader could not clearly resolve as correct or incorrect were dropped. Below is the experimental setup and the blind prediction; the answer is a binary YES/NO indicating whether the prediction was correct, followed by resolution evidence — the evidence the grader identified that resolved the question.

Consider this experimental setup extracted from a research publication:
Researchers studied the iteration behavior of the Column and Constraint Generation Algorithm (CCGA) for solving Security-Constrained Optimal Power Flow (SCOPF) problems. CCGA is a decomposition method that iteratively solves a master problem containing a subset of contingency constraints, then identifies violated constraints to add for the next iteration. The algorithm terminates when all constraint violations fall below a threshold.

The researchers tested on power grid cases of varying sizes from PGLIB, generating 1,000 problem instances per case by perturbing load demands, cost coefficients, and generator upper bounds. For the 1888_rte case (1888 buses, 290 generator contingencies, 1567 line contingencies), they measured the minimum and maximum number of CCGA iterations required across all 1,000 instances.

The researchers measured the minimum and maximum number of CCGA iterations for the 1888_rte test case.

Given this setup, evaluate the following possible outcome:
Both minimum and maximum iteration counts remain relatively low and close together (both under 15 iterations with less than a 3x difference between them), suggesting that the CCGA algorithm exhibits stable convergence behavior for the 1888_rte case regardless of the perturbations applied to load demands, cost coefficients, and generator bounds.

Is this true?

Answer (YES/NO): YES